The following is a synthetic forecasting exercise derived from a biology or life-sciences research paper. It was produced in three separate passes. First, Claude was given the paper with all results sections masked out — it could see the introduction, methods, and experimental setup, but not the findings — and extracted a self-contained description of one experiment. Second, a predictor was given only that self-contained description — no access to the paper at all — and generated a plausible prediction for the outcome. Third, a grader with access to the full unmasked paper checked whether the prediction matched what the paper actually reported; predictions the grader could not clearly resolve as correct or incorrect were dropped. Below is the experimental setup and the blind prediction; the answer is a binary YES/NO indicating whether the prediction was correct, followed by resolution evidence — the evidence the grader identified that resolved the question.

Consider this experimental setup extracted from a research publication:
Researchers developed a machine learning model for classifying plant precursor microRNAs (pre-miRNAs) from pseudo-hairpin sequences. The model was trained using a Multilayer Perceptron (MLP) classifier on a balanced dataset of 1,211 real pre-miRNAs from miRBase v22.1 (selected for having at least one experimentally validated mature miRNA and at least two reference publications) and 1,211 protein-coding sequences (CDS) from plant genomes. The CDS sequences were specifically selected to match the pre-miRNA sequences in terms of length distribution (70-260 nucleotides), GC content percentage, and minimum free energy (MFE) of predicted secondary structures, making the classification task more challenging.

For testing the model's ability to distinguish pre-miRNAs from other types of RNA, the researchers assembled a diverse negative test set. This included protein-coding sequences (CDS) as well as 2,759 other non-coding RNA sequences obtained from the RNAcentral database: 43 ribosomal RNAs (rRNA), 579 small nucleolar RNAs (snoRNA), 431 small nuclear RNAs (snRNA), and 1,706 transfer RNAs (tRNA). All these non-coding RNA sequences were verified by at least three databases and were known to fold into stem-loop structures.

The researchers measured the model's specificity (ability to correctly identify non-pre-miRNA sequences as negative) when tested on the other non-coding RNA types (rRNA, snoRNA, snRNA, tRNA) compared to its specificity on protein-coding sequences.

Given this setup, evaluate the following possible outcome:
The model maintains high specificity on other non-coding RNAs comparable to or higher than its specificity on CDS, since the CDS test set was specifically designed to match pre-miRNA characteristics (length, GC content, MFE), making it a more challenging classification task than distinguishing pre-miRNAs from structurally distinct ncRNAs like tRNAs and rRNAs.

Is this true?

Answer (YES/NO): NO